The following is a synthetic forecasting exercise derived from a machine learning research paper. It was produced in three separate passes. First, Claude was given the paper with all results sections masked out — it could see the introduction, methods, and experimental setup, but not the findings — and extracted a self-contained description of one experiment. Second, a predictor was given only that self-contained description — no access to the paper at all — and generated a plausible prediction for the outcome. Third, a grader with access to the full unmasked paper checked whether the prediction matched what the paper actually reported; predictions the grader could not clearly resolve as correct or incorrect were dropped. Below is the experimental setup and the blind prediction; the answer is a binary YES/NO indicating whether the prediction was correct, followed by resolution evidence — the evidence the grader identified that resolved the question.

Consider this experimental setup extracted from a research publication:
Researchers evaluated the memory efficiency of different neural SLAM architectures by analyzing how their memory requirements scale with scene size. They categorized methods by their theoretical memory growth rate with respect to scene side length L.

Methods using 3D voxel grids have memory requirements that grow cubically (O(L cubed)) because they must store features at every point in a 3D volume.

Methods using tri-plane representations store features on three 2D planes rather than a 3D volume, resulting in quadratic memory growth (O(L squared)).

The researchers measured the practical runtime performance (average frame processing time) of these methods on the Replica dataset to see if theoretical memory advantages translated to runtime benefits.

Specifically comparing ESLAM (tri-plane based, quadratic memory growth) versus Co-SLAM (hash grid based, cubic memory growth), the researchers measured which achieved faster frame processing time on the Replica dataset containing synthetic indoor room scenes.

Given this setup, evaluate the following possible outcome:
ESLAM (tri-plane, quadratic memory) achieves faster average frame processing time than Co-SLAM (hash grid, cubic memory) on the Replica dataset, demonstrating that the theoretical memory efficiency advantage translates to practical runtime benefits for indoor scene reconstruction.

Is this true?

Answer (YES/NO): NO